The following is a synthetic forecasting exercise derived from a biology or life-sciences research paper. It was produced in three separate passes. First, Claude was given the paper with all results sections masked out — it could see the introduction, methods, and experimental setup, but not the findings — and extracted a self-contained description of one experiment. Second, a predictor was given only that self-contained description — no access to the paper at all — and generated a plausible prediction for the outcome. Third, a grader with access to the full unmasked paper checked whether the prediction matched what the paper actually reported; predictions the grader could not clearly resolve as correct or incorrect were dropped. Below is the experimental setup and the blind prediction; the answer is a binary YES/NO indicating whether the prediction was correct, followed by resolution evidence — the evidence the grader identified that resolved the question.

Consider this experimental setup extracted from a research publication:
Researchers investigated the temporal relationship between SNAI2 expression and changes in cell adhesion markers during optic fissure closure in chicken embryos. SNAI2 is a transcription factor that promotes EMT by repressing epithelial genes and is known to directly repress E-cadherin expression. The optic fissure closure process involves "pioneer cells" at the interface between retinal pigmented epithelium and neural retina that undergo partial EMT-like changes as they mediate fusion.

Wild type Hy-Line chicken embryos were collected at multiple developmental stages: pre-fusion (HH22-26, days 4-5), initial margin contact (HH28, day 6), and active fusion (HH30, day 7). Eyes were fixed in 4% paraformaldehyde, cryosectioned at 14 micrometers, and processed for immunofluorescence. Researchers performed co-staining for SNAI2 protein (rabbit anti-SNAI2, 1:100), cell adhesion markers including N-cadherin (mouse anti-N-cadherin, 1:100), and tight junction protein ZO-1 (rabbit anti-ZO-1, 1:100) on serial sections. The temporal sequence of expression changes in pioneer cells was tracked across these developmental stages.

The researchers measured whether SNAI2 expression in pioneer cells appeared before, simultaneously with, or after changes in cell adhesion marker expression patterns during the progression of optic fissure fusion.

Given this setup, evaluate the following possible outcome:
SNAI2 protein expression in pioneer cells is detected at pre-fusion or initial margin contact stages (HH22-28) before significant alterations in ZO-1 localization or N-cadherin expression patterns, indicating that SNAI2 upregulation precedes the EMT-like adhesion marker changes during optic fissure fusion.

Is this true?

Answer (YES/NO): YES